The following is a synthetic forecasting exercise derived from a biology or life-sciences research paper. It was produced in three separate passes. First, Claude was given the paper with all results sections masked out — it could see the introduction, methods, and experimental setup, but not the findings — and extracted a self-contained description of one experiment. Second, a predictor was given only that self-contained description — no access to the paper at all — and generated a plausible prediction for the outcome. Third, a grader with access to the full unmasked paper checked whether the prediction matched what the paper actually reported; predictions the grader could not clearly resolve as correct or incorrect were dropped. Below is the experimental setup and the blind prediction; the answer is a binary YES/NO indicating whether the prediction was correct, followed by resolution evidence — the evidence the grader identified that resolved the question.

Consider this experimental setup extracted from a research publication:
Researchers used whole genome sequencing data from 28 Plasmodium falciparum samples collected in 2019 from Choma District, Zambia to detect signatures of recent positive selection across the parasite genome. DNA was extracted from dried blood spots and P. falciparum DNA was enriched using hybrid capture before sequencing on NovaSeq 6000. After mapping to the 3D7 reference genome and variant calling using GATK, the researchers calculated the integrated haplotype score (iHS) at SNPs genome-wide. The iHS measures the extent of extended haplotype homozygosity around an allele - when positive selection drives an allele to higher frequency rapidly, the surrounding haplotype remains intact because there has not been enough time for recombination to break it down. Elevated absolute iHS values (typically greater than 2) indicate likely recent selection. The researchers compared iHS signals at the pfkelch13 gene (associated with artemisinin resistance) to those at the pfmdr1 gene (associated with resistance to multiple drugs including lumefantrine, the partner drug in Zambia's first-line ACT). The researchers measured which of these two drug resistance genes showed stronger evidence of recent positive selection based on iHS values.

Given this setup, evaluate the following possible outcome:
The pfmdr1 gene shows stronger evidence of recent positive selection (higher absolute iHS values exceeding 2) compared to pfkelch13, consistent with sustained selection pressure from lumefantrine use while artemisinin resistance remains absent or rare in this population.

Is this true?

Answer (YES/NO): NO